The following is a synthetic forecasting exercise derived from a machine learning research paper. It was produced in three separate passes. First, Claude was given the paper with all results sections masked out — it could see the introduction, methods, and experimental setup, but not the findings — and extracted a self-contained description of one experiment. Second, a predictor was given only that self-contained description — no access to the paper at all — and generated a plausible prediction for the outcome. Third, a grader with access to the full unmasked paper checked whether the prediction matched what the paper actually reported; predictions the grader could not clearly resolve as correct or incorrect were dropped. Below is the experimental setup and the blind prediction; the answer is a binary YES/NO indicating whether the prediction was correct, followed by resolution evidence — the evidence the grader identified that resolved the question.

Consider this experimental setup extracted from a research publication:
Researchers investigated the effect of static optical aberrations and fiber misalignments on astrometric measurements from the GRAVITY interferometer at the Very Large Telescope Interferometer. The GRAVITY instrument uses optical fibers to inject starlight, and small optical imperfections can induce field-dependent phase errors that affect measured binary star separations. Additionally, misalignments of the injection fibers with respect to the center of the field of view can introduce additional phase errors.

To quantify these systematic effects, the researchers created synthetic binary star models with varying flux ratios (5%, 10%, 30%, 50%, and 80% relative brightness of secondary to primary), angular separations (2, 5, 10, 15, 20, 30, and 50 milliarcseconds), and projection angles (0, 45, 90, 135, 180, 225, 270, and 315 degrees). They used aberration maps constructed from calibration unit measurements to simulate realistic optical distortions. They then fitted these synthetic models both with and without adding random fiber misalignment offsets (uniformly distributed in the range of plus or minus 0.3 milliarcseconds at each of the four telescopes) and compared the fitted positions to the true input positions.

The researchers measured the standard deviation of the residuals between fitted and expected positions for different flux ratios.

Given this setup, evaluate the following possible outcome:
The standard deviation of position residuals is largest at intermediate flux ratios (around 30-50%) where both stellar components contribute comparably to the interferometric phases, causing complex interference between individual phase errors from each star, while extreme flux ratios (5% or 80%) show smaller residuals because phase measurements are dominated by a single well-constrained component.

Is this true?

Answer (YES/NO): NO